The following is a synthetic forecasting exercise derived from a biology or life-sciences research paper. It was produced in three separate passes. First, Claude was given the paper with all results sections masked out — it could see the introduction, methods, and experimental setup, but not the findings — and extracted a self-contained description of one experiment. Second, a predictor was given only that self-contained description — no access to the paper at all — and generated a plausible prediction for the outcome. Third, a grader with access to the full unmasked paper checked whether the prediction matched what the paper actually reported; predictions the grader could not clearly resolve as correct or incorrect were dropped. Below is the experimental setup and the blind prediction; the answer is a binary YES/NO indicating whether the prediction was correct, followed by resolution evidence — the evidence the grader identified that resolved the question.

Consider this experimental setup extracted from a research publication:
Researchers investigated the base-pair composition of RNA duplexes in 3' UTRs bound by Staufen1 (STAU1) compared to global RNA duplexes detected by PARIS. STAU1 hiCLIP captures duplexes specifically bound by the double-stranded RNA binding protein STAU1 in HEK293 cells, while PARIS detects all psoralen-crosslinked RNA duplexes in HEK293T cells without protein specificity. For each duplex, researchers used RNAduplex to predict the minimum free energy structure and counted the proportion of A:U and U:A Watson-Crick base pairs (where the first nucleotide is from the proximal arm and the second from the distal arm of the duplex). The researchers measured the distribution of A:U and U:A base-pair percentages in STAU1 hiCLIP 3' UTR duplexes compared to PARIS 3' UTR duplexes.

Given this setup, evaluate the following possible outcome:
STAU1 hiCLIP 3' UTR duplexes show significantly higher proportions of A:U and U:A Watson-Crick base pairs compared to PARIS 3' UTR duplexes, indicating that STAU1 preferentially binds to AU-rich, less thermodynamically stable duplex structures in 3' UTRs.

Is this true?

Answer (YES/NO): NO